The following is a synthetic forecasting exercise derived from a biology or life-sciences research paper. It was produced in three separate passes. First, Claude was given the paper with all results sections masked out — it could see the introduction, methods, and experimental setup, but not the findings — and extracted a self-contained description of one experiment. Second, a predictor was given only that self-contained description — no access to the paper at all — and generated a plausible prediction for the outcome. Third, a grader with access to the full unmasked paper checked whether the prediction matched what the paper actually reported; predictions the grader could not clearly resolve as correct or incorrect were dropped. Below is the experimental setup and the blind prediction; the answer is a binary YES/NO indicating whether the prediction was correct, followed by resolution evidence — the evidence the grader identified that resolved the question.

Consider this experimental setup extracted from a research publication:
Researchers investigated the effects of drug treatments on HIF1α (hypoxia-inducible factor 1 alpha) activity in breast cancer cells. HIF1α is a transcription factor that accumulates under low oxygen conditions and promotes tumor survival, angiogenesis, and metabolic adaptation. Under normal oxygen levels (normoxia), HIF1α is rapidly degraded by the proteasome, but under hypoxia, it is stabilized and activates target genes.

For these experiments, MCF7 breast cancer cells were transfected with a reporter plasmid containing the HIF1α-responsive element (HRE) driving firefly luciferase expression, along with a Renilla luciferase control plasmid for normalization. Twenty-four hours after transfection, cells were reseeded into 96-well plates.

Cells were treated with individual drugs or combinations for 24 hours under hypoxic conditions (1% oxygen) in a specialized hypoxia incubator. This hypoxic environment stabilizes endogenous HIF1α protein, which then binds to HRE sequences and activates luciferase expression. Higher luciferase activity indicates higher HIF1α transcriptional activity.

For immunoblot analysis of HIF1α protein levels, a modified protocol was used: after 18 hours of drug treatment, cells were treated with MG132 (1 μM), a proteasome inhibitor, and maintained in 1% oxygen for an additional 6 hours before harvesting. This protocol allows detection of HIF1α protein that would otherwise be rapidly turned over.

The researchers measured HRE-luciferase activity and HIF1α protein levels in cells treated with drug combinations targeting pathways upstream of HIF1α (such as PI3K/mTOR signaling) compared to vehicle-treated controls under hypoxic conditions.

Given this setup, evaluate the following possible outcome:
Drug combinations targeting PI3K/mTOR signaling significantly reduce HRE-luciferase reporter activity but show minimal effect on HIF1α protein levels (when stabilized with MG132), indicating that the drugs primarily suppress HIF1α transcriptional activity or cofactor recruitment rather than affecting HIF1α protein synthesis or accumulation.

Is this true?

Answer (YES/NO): NO